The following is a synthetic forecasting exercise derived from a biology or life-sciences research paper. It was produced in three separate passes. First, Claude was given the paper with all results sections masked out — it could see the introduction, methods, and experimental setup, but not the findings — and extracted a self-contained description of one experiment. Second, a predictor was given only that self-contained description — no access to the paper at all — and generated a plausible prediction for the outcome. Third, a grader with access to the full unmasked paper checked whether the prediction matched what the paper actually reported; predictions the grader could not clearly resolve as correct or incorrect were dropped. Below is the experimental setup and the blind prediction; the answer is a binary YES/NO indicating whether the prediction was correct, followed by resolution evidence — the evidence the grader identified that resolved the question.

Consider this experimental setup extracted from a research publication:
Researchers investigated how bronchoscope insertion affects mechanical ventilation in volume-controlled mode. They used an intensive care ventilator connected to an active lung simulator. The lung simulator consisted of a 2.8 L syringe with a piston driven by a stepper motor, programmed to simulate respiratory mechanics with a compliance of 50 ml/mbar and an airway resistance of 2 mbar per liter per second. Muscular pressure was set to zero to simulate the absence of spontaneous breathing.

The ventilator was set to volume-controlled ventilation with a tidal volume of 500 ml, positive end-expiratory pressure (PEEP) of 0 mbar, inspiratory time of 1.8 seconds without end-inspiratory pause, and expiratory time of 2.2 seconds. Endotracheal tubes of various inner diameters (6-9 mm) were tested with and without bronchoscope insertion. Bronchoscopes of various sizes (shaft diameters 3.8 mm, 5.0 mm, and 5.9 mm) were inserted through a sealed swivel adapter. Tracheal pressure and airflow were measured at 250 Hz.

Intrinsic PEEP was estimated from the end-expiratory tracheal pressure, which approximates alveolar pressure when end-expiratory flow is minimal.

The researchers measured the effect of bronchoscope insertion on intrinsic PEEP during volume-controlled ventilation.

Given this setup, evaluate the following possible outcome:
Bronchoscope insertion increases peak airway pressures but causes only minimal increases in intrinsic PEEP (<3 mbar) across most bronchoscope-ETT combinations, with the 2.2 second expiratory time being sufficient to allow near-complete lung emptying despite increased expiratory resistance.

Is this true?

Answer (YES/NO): NO